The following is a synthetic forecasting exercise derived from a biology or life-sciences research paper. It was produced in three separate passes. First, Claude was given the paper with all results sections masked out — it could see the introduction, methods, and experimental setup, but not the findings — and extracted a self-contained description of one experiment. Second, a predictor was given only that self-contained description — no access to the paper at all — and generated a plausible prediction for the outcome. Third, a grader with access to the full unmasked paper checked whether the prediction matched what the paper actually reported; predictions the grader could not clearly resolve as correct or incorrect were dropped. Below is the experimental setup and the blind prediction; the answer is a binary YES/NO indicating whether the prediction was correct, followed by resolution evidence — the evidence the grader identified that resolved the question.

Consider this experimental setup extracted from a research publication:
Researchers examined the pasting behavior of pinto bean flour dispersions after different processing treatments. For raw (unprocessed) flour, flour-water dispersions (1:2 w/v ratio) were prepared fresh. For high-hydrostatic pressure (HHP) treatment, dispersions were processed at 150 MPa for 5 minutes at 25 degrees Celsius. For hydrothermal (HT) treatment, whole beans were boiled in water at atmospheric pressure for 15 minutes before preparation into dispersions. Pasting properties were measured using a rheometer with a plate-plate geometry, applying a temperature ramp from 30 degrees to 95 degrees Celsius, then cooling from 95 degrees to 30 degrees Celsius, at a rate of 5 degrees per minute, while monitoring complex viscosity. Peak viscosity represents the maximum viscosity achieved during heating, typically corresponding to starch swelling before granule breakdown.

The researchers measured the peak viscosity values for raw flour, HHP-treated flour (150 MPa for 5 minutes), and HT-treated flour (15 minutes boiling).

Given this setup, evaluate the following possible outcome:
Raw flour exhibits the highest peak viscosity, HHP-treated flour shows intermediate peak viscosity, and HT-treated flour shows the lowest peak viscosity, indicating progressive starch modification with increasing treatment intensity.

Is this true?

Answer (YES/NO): YES